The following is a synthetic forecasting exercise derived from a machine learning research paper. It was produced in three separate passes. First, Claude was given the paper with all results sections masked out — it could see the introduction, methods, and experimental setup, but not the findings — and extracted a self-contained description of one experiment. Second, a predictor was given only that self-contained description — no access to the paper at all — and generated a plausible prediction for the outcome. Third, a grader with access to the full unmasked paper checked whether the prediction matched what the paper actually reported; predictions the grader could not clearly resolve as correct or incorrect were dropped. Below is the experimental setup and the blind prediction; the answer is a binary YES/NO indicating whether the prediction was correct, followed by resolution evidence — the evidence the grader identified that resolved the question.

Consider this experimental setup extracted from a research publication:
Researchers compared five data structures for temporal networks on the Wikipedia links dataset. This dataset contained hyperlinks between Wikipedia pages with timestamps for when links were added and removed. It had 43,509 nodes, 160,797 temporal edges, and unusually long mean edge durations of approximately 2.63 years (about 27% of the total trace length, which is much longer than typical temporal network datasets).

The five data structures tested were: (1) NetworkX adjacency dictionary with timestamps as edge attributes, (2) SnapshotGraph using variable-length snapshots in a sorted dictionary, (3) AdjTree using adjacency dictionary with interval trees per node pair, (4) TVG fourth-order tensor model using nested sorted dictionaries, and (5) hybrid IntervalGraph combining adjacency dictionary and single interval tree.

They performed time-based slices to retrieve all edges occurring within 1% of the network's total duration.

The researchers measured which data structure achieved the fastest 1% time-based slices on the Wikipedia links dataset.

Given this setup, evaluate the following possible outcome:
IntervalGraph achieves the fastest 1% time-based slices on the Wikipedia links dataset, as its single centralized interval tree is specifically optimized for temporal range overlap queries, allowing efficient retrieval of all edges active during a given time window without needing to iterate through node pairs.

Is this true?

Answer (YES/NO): NO